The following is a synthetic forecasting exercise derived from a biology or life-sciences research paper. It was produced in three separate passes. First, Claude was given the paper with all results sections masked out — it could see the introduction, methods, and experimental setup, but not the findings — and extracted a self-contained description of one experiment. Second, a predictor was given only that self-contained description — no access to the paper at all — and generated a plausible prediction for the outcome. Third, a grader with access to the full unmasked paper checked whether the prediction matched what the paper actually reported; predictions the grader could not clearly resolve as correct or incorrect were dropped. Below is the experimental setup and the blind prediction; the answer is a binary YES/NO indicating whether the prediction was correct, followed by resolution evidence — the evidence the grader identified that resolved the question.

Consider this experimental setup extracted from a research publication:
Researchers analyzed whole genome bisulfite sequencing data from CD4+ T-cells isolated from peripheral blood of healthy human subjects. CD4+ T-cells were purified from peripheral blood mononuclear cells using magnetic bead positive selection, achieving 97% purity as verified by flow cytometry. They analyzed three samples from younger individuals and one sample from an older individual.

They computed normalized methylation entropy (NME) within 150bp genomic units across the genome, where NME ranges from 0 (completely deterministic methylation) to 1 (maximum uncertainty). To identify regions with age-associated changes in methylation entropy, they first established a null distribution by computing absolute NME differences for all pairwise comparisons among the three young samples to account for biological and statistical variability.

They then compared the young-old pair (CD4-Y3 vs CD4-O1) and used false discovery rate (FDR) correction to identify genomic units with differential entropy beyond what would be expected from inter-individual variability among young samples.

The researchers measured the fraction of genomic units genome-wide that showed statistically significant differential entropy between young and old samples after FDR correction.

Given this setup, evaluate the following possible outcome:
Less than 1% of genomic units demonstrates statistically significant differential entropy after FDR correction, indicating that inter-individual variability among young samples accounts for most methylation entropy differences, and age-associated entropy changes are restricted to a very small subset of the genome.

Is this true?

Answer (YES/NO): NO